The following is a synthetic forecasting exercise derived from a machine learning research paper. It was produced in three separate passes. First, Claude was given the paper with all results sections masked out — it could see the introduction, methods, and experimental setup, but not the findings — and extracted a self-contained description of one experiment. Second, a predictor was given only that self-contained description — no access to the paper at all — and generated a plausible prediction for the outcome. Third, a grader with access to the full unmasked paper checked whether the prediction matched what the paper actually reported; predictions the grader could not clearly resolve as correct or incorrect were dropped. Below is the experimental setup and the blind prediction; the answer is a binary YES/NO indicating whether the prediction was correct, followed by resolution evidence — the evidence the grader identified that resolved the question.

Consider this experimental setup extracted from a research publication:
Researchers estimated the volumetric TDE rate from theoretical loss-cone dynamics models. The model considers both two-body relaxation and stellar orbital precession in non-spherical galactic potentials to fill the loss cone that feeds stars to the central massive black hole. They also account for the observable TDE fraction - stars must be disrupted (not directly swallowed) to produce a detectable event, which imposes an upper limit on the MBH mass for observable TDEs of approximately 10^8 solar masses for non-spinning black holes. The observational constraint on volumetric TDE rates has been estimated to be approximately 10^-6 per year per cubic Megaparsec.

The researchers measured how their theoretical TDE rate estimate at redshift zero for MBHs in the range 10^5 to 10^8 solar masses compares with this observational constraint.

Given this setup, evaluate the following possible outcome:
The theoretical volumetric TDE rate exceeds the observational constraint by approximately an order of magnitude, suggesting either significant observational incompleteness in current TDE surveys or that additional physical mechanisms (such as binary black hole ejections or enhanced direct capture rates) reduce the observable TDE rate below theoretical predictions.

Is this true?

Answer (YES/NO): YES